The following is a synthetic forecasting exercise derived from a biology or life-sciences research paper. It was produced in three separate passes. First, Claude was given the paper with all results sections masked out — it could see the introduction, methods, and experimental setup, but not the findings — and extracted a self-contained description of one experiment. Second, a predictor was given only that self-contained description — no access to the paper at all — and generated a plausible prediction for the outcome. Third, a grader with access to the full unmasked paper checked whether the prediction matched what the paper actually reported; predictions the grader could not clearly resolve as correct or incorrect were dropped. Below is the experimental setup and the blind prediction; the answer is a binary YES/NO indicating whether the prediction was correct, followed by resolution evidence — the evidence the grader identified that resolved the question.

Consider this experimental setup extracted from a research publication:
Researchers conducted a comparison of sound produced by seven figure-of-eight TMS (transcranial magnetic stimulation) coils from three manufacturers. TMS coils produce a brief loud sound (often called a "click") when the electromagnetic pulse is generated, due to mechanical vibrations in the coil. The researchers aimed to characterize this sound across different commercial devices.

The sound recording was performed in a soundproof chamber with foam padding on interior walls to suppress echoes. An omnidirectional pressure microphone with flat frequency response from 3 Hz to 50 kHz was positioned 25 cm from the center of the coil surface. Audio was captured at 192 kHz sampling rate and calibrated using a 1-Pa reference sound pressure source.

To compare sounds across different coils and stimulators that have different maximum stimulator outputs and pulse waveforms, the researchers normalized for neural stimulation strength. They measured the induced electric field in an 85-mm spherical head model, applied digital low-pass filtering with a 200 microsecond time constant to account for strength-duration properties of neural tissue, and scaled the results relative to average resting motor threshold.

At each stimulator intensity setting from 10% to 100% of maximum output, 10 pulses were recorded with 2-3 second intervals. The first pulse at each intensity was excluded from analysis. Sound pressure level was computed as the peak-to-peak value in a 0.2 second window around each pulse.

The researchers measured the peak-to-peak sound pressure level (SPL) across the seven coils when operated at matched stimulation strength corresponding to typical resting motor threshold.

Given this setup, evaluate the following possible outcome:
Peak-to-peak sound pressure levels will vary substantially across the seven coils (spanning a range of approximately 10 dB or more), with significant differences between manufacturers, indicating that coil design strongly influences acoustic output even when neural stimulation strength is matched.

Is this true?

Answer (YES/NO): YES